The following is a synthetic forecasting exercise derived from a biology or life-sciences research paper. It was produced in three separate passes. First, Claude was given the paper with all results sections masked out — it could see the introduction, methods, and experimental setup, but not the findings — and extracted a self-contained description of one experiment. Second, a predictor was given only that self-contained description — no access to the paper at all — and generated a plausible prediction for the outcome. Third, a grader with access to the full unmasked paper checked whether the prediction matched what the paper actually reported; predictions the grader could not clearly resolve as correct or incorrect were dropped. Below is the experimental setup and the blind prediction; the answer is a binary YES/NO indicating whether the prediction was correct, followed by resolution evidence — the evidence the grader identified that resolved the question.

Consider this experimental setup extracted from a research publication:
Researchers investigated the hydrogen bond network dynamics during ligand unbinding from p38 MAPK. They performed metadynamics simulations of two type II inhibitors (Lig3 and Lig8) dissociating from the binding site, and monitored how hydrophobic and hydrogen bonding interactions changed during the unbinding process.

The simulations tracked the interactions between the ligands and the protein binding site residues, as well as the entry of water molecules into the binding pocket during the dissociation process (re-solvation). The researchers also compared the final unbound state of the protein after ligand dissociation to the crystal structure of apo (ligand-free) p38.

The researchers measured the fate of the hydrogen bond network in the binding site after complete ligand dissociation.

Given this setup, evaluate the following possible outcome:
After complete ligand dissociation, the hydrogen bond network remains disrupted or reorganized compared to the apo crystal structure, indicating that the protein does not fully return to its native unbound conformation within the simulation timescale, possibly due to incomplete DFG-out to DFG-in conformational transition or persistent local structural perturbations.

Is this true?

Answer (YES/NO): NO